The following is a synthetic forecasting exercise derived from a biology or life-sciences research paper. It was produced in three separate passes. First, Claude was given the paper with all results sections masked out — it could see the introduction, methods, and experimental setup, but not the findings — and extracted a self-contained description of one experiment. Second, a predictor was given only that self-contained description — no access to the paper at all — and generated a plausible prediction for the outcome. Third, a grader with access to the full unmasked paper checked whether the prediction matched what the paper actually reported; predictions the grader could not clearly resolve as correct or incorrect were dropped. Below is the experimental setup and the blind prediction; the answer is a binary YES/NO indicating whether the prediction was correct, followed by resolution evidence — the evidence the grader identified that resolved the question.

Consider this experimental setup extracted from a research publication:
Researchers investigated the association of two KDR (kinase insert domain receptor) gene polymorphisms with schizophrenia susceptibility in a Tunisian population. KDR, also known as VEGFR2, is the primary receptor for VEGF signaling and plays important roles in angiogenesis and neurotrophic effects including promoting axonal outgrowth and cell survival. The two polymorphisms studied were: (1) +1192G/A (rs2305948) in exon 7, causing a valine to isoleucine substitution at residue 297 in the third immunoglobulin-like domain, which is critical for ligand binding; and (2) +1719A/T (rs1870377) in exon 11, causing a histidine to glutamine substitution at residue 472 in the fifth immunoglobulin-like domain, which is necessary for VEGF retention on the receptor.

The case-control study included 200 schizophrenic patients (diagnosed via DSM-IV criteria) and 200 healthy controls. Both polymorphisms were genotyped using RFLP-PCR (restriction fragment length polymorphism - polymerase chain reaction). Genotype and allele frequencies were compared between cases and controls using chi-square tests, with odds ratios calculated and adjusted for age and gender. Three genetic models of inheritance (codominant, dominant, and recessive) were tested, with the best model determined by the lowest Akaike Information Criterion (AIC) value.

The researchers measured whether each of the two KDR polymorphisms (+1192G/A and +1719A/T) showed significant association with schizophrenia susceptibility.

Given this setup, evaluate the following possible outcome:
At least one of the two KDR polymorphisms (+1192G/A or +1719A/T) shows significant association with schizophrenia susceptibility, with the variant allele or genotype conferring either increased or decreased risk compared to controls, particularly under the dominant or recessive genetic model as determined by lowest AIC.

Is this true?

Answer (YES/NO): YES